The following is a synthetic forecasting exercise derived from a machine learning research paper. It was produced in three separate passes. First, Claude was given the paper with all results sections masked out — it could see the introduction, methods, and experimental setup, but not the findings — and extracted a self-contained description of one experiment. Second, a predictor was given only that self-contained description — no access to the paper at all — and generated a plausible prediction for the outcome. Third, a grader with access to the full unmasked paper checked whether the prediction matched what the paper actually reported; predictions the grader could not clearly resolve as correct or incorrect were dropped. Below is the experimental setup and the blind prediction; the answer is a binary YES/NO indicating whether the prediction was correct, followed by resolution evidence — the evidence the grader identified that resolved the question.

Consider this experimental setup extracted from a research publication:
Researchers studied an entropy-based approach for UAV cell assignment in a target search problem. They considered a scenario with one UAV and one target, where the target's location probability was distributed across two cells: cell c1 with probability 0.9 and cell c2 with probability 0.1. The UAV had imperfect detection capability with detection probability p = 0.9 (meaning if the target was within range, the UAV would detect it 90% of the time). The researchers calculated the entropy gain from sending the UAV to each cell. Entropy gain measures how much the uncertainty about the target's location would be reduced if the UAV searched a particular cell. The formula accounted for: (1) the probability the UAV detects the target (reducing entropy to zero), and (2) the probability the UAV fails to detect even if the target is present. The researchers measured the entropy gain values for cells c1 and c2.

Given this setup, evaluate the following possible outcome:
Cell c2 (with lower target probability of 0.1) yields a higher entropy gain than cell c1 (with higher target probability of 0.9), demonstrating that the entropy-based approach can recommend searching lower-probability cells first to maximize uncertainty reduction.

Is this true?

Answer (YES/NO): YES